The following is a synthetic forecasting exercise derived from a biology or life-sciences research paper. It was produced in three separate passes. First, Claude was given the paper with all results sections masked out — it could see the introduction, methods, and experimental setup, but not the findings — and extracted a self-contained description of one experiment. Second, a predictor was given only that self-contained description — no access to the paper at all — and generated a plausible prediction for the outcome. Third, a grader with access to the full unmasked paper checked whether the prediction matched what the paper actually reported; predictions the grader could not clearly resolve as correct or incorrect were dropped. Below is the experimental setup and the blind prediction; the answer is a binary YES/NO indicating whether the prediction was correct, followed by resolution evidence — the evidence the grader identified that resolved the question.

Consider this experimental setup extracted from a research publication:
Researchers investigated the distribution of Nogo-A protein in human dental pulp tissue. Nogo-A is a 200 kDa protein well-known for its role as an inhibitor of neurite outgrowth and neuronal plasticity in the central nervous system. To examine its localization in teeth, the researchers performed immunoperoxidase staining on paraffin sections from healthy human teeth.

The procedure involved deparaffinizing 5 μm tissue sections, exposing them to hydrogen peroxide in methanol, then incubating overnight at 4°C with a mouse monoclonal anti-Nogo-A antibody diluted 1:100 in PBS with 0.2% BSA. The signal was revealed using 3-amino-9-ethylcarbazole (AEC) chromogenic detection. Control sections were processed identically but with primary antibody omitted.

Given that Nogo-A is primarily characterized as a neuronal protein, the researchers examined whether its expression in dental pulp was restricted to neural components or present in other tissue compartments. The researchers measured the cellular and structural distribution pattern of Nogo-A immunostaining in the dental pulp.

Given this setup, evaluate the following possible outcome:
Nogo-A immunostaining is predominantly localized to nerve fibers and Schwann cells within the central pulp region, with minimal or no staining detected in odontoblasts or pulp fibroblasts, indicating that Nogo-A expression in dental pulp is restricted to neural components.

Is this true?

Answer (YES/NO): NO